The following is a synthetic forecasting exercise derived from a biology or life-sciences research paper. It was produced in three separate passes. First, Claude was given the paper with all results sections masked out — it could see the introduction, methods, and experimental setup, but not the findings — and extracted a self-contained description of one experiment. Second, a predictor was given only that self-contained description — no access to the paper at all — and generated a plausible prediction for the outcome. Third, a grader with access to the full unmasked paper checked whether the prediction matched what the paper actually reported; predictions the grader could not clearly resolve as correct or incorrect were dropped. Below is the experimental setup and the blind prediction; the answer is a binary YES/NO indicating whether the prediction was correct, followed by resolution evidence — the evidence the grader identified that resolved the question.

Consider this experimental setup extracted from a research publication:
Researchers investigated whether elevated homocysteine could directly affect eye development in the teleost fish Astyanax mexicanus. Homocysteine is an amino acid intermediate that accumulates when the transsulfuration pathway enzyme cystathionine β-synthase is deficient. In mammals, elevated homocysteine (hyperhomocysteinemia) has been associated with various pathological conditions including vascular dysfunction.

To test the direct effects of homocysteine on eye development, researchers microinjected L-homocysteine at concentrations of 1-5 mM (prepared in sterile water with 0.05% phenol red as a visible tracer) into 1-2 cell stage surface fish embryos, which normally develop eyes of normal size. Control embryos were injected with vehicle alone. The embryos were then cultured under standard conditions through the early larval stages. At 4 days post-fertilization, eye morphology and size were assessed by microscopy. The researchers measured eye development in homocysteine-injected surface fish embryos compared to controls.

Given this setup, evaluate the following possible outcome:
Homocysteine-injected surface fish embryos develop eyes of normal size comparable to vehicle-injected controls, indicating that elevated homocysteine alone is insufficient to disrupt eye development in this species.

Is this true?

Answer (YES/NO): NO